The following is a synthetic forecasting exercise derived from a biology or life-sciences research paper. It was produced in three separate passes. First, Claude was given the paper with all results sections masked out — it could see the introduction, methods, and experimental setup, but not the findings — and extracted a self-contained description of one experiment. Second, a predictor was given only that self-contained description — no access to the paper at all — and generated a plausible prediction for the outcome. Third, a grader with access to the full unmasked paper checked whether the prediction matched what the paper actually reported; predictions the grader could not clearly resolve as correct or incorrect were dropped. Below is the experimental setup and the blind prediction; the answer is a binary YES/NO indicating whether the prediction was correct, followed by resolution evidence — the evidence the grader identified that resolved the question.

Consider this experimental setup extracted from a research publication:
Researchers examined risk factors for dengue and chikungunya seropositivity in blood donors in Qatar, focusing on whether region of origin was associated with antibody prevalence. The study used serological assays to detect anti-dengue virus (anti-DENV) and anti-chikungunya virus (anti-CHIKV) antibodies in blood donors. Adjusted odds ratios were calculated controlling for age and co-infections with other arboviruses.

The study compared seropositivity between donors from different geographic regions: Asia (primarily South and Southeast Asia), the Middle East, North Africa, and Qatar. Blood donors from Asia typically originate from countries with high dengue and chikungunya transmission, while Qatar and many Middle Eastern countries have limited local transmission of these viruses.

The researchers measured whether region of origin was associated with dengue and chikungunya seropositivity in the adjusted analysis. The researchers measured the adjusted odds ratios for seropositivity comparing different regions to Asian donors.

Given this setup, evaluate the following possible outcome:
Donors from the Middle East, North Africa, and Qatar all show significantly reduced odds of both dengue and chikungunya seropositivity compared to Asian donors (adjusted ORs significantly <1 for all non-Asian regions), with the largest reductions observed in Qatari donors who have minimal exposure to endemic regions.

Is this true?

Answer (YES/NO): NO